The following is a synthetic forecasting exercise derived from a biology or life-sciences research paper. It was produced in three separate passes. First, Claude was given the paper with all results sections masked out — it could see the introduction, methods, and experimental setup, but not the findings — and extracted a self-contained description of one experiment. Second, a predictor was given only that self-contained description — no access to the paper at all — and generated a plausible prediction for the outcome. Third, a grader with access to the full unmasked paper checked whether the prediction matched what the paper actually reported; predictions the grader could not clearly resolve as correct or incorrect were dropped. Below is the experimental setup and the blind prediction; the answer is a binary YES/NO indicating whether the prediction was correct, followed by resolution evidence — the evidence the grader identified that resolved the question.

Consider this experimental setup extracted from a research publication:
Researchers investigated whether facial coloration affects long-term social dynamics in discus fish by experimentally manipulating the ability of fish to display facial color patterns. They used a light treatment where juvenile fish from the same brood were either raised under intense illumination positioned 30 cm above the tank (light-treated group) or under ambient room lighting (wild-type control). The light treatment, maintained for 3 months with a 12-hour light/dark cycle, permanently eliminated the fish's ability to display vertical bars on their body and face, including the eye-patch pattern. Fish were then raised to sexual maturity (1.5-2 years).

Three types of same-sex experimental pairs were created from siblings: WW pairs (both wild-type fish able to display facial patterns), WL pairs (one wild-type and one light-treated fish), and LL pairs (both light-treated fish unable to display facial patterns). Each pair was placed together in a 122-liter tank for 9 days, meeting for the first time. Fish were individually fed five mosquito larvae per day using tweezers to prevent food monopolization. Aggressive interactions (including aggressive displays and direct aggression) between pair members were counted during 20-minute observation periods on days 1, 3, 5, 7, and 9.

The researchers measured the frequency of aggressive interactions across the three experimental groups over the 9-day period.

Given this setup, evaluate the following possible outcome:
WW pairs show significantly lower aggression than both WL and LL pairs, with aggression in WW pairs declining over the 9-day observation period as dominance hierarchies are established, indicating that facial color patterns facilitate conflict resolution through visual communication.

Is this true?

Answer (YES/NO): NO